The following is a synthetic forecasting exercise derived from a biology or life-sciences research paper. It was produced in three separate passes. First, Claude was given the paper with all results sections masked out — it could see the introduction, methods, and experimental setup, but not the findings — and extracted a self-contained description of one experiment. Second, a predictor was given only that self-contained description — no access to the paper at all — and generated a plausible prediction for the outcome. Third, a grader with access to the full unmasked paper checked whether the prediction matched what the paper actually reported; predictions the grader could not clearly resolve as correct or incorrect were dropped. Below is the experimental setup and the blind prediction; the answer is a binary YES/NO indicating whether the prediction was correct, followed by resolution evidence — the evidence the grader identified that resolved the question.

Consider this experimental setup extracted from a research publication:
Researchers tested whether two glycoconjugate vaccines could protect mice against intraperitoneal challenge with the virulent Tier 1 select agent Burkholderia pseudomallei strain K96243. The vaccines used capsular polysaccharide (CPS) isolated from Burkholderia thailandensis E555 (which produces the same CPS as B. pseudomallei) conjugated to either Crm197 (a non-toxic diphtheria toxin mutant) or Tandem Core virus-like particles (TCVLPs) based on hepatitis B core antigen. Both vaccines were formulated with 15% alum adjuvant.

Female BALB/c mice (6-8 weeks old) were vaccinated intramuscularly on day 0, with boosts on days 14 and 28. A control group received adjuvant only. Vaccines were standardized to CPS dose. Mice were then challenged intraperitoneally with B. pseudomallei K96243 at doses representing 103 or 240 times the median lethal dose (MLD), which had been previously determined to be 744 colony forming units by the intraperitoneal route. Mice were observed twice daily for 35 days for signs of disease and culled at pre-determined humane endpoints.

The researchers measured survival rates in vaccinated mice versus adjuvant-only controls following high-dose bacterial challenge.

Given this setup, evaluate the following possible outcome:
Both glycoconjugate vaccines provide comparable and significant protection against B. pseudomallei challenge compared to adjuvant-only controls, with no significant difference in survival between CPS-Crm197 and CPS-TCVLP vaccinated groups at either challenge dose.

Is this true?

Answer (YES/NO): YES